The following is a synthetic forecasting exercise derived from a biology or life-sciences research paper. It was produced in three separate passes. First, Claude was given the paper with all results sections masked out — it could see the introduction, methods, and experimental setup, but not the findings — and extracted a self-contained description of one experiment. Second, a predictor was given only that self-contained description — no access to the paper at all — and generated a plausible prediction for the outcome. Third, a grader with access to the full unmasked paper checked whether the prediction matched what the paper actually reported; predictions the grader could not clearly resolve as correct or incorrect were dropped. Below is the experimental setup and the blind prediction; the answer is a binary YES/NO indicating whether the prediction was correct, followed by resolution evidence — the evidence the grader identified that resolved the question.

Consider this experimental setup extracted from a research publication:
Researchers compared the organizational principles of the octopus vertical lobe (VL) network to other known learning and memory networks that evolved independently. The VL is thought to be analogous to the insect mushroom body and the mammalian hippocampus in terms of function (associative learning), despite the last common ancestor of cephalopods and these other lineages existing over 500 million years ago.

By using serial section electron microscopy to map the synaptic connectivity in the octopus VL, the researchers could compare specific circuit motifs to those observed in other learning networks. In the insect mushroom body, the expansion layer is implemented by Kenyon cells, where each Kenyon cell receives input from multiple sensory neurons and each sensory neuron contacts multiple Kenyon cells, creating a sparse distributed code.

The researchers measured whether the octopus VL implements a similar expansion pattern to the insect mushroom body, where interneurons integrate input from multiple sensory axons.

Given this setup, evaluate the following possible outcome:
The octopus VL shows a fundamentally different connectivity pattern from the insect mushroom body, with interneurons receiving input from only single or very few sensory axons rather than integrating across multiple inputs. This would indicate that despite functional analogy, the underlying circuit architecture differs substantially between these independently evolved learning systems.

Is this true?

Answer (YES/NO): YES